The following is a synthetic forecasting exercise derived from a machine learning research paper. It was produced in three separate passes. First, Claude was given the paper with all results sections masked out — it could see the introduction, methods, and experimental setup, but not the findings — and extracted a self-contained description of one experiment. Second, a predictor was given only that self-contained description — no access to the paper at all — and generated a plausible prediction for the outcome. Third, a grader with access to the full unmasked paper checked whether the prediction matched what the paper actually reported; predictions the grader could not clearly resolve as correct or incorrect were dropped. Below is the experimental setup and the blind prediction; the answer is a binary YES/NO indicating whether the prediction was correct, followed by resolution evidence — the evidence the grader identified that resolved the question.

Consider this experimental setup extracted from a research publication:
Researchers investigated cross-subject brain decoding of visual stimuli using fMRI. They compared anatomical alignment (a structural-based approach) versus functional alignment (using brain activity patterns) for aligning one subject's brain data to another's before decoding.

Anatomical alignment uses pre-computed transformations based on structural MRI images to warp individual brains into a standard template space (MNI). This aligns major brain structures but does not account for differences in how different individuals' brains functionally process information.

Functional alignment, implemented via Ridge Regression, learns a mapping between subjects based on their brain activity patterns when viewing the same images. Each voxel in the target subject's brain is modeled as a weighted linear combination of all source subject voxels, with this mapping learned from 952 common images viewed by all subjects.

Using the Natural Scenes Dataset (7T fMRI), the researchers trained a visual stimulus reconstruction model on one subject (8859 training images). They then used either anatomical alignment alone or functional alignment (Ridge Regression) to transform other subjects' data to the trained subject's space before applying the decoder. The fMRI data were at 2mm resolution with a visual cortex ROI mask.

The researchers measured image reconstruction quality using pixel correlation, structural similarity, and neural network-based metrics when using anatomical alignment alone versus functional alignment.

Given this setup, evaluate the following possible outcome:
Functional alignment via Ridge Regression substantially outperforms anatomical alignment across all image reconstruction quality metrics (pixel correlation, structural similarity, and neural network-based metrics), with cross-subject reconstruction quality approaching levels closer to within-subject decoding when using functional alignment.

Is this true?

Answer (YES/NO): YES